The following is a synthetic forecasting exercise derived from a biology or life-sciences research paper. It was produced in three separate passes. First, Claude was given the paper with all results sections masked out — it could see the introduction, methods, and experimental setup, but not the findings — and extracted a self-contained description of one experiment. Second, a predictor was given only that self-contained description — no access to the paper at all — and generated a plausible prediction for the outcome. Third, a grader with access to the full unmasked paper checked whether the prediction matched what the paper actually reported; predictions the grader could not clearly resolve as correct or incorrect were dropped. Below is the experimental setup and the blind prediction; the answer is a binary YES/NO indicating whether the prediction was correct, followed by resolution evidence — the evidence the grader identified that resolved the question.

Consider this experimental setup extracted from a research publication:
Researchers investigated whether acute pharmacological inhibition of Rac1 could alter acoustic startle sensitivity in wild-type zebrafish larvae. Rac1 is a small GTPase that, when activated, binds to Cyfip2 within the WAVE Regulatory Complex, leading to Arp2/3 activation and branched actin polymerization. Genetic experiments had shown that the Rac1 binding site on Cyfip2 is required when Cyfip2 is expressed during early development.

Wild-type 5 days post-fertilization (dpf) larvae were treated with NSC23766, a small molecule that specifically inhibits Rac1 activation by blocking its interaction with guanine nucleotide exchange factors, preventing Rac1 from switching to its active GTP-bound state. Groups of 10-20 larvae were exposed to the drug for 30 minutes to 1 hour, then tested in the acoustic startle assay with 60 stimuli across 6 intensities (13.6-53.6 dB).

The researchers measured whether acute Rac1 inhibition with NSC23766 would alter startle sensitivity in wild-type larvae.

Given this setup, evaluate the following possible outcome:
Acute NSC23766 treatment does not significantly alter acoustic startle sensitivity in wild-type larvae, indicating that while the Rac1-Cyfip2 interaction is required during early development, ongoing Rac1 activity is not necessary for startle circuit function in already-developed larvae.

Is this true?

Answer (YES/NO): NO